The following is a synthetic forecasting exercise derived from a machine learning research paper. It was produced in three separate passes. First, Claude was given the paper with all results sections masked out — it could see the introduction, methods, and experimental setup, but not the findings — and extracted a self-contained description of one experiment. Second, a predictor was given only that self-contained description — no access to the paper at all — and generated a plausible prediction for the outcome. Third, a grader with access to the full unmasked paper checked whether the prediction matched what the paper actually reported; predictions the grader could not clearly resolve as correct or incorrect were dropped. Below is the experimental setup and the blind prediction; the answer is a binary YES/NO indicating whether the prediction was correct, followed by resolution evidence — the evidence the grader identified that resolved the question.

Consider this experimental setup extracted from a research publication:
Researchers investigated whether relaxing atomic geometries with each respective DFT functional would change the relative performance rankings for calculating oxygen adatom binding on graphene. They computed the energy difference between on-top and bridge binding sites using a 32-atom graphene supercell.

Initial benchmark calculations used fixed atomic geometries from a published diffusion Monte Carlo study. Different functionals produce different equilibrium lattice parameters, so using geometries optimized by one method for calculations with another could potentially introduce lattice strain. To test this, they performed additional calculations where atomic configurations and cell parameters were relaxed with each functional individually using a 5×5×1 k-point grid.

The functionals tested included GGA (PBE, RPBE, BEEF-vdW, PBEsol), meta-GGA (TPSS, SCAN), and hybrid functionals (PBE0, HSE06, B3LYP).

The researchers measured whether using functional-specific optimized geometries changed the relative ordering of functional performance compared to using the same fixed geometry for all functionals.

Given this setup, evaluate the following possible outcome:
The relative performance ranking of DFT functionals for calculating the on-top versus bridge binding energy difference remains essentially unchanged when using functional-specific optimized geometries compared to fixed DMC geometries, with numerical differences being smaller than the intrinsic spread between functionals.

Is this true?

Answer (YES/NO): YES